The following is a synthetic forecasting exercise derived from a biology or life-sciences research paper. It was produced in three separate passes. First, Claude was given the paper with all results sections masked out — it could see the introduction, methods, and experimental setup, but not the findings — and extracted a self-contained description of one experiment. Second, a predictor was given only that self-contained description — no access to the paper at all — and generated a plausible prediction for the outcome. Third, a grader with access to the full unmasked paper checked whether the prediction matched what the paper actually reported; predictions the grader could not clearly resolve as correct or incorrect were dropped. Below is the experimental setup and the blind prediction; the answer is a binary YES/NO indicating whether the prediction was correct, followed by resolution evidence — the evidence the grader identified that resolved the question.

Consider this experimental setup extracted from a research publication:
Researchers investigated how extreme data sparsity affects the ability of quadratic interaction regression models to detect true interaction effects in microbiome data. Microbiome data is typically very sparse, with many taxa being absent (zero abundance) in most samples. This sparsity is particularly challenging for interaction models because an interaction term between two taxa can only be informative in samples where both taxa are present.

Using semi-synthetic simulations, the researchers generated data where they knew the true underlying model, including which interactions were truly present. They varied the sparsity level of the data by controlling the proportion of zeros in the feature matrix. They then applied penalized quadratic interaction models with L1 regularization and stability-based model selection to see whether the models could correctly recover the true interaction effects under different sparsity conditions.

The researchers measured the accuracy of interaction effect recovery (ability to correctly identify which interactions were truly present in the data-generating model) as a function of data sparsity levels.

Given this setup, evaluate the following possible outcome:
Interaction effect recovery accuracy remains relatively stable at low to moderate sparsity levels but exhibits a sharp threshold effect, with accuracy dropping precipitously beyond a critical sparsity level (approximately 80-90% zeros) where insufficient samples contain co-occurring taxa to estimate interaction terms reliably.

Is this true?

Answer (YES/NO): NO